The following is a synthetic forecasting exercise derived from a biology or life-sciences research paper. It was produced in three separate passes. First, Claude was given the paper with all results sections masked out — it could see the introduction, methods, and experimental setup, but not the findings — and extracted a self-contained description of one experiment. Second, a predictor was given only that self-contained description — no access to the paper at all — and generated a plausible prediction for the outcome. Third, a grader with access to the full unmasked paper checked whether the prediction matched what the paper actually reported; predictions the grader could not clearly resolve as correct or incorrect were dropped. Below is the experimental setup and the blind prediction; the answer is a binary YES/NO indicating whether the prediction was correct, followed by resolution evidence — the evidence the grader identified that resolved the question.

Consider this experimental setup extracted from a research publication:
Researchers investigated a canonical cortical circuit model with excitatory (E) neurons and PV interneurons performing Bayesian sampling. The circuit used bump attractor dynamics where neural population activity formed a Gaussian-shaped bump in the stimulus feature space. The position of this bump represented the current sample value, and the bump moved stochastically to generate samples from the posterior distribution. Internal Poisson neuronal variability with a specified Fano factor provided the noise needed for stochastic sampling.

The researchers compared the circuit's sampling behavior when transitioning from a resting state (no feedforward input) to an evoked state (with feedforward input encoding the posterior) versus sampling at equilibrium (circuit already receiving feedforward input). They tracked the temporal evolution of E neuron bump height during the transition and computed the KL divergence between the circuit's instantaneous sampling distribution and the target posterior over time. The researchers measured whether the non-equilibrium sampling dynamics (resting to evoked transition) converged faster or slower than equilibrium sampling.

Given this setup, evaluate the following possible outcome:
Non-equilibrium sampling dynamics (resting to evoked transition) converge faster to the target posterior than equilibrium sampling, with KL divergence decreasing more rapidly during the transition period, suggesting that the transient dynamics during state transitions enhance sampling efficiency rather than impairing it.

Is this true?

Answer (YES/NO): YES